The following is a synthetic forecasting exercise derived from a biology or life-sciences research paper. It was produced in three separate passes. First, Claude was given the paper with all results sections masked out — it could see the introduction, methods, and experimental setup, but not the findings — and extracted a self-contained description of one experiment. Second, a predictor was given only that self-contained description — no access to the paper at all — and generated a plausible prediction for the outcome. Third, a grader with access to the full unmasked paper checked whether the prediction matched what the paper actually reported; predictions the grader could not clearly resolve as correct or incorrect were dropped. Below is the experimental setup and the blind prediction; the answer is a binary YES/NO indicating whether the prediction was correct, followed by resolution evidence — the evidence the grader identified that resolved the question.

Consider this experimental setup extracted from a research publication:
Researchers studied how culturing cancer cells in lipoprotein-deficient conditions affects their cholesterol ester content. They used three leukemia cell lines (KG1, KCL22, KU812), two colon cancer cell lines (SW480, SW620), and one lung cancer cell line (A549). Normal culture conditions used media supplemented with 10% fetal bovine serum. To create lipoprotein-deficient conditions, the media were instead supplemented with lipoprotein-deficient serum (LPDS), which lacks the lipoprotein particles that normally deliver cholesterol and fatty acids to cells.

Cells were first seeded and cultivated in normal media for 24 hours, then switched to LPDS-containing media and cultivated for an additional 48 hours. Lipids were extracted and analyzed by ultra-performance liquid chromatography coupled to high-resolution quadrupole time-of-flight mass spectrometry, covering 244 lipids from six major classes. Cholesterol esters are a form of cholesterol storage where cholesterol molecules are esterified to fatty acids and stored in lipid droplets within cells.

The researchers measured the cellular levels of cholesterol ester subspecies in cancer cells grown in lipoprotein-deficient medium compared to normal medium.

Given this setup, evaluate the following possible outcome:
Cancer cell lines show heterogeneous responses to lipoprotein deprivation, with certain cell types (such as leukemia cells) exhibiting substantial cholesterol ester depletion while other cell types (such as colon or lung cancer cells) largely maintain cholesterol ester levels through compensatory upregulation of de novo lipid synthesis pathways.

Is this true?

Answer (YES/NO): NO